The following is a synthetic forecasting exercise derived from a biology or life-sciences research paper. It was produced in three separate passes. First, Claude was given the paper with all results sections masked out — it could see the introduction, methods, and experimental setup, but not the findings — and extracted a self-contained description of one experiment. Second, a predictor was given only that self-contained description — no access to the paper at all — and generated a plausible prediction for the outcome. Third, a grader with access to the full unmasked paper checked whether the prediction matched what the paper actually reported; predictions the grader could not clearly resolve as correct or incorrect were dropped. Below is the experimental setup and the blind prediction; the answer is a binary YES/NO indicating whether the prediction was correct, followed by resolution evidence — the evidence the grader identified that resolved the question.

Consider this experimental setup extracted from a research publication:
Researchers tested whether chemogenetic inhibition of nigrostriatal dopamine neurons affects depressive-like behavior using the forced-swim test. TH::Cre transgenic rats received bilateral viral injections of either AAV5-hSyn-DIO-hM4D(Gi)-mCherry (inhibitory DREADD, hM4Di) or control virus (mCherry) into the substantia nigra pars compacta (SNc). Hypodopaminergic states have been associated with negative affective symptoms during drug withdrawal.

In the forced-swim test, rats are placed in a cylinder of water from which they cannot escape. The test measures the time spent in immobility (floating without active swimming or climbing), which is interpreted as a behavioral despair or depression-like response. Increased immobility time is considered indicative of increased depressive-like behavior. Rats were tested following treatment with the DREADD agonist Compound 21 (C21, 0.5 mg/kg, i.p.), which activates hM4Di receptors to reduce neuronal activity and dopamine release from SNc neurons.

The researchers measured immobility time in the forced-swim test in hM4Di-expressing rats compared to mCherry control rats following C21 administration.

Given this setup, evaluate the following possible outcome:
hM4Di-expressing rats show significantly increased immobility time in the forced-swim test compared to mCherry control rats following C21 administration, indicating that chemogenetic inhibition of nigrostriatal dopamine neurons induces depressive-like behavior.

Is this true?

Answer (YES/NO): NO